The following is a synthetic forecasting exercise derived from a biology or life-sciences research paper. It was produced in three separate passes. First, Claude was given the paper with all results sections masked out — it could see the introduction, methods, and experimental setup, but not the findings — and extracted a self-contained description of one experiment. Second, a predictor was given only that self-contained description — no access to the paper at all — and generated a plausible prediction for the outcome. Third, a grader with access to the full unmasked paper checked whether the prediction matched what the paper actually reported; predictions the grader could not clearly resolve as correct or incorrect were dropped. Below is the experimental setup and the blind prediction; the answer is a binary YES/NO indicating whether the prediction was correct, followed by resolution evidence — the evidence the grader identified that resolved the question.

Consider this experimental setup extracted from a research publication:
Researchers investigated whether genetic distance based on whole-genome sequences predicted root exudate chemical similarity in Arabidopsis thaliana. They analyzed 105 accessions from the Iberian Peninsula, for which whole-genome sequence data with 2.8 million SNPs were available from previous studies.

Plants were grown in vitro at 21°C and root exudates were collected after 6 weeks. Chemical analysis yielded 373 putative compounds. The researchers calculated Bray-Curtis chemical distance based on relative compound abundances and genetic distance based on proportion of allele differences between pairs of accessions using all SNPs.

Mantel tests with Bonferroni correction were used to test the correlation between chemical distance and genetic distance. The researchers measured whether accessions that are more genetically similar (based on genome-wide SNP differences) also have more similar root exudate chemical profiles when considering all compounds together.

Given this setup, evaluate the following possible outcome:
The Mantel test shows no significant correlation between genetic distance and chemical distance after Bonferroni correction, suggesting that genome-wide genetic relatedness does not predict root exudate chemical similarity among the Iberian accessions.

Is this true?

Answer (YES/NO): YES